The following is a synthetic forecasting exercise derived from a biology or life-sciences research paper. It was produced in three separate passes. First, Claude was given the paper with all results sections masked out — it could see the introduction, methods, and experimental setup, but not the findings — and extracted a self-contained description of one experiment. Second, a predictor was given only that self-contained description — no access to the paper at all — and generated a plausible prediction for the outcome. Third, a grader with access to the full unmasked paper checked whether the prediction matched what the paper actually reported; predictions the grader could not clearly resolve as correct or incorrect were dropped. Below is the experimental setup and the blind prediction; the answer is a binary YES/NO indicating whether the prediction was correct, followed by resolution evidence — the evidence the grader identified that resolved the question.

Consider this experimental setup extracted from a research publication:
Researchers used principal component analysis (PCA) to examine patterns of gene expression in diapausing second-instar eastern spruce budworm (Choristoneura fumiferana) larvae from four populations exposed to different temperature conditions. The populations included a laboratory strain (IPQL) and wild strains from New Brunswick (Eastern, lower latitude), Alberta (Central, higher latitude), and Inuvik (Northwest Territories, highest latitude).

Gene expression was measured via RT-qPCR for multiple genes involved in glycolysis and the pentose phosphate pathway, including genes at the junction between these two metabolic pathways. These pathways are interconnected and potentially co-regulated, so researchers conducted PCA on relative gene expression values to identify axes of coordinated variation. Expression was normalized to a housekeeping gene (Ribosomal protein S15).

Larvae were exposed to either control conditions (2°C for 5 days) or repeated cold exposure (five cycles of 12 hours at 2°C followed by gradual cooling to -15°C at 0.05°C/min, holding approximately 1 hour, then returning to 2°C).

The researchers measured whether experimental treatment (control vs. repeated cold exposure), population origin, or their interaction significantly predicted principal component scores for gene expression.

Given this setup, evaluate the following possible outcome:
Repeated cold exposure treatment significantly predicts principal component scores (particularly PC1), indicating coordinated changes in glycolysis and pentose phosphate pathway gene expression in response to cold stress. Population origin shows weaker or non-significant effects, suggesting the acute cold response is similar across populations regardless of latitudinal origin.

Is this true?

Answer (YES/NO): NO